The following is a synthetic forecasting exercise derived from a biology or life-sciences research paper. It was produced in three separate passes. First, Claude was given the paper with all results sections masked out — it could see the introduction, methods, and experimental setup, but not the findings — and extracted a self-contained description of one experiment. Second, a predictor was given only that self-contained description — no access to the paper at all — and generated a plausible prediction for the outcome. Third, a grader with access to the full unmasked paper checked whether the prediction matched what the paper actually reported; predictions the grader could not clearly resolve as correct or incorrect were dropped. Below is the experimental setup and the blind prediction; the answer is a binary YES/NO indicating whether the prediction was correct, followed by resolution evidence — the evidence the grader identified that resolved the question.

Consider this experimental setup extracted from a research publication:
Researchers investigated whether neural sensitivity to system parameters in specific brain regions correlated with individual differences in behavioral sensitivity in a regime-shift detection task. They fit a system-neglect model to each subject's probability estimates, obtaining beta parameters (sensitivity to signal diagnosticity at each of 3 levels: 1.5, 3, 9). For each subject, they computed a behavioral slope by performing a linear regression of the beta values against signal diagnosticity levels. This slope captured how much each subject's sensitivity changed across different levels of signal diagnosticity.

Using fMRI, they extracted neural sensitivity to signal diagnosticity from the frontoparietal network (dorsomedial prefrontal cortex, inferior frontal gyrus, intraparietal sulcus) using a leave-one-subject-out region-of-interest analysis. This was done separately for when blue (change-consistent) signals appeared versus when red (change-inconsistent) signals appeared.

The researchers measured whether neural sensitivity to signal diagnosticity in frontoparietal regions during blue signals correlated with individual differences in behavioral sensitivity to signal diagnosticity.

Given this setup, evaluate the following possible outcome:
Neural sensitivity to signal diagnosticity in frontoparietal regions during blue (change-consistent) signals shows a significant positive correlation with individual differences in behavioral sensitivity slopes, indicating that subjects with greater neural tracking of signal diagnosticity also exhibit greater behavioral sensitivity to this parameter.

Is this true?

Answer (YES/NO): YES